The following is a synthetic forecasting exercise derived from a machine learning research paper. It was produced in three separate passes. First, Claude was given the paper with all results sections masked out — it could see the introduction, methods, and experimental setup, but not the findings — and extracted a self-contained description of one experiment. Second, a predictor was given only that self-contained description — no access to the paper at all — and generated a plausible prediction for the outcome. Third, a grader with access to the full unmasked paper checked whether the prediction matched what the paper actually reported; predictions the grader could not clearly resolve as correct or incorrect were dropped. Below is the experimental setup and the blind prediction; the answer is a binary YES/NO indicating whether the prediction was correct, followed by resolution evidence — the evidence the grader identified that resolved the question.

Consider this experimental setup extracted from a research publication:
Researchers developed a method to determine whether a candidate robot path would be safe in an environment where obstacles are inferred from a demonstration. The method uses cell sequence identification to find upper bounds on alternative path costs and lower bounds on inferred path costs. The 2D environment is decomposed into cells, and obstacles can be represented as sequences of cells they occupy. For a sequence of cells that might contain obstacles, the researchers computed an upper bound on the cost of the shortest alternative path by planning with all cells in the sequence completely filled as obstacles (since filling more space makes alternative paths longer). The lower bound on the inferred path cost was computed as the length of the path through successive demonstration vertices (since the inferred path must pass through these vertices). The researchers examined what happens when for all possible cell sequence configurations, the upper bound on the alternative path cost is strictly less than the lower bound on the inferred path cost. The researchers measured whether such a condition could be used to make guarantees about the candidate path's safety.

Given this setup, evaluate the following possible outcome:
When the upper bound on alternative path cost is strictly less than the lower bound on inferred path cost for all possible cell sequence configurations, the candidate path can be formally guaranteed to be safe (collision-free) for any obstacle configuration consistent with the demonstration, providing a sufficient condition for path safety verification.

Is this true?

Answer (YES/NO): NO